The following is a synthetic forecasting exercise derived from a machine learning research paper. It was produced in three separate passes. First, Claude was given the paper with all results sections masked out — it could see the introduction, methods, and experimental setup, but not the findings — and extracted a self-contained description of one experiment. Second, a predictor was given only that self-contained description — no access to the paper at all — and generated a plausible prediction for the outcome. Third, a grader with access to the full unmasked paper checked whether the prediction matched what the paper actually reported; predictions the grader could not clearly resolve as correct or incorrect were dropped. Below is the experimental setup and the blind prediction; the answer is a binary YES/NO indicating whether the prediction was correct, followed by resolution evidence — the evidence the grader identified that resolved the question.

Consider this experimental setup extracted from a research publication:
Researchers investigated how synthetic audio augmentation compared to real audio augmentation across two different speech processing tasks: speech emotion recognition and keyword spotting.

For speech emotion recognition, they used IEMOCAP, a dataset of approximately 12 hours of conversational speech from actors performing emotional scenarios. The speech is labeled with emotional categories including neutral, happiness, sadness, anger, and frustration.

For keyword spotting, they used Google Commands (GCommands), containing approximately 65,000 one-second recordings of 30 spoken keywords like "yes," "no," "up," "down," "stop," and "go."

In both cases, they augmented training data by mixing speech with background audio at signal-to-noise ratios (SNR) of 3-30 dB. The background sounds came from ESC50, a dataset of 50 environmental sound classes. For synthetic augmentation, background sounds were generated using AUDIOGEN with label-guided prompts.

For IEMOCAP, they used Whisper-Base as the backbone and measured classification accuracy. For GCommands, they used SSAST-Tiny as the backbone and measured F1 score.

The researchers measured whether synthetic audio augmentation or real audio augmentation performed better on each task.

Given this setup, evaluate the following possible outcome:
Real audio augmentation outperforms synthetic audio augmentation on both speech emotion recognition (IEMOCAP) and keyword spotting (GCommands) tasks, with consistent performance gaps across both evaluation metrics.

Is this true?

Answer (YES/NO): NO